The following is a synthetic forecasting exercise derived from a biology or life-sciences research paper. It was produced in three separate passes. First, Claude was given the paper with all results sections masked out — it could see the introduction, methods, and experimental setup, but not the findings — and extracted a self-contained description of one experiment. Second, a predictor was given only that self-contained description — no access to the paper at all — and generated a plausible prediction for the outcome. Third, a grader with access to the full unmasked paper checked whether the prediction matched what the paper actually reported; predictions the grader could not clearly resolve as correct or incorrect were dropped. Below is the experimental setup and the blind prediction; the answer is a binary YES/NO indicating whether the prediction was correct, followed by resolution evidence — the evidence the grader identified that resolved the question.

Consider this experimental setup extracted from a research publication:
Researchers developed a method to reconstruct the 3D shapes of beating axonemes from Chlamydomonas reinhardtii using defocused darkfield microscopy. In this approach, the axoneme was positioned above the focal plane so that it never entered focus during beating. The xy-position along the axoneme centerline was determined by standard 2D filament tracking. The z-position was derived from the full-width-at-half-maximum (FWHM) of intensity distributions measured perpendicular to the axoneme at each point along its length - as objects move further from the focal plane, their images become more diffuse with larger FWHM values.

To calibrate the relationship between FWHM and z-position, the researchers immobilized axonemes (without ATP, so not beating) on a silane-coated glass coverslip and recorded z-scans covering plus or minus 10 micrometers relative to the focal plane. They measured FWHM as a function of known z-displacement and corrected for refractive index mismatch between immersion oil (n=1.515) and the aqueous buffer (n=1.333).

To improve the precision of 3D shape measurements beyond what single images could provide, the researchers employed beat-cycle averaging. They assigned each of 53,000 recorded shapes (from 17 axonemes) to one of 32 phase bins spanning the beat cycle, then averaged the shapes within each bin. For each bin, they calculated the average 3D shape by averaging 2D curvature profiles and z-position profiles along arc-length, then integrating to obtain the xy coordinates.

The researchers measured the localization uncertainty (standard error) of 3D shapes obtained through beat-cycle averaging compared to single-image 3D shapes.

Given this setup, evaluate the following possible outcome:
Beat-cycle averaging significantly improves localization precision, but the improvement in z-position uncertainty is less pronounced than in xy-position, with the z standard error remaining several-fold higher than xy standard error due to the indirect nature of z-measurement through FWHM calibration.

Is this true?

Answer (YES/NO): YES